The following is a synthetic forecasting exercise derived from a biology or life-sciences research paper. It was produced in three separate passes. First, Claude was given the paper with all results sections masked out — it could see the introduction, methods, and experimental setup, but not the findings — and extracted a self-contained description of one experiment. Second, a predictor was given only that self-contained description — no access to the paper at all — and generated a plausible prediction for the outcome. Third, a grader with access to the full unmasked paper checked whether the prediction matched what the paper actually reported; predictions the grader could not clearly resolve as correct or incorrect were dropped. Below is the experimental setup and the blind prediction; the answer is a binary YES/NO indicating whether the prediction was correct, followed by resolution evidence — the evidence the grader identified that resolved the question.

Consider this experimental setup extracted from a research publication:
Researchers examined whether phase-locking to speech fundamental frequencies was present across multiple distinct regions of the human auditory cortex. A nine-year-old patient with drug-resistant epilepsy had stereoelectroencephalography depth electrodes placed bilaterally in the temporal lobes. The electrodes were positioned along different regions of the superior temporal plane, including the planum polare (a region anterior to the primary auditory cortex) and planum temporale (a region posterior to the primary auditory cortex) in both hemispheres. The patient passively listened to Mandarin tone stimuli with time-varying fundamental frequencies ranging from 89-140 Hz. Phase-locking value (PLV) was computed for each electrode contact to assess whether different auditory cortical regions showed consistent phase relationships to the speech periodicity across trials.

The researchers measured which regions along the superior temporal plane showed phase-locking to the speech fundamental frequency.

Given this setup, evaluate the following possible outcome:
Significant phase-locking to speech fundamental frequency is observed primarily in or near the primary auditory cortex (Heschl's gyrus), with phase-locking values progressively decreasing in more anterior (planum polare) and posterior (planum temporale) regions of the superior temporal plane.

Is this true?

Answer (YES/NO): YES